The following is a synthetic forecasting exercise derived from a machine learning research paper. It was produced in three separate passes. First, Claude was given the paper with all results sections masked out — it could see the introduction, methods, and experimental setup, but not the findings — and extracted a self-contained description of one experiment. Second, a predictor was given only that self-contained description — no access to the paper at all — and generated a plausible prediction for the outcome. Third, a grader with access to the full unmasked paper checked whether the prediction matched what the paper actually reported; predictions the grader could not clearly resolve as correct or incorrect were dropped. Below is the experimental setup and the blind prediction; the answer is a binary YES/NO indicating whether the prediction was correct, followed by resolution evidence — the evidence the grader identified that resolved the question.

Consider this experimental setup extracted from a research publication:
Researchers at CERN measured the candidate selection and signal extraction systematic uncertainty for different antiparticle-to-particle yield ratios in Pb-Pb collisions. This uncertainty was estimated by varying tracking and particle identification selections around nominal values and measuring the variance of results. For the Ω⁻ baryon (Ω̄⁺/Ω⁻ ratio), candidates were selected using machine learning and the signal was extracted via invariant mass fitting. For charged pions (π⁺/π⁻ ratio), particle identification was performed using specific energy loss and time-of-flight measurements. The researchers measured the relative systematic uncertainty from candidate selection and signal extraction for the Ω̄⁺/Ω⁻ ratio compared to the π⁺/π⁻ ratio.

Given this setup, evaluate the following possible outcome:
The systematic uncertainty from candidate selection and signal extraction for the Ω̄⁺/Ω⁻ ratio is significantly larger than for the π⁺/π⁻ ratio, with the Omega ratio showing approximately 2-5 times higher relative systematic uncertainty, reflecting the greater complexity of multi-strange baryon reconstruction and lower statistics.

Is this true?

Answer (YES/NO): NO